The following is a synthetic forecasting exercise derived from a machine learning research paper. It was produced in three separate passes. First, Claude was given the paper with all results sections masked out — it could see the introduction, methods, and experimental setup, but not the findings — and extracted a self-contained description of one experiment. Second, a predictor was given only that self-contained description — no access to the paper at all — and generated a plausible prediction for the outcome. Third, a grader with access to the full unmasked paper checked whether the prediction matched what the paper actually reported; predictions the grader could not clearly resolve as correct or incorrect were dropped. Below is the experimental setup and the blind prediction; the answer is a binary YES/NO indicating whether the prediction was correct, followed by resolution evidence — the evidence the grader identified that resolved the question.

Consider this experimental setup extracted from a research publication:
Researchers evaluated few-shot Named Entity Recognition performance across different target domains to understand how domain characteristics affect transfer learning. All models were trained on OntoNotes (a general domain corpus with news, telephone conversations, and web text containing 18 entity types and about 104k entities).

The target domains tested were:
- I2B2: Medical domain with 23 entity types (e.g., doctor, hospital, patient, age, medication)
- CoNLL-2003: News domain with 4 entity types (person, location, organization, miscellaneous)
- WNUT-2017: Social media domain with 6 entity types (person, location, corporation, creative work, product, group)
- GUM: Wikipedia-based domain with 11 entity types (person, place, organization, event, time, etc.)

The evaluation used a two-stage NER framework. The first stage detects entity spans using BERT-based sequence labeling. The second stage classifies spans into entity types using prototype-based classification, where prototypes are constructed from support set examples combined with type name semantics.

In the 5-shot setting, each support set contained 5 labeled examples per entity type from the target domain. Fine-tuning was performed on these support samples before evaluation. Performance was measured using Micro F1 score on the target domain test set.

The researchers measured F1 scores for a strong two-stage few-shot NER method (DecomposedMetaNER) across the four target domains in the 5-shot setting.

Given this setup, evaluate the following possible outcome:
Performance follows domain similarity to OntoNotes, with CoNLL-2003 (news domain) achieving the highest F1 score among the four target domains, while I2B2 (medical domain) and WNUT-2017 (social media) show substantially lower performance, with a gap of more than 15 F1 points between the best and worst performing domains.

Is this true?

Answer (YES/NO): YES